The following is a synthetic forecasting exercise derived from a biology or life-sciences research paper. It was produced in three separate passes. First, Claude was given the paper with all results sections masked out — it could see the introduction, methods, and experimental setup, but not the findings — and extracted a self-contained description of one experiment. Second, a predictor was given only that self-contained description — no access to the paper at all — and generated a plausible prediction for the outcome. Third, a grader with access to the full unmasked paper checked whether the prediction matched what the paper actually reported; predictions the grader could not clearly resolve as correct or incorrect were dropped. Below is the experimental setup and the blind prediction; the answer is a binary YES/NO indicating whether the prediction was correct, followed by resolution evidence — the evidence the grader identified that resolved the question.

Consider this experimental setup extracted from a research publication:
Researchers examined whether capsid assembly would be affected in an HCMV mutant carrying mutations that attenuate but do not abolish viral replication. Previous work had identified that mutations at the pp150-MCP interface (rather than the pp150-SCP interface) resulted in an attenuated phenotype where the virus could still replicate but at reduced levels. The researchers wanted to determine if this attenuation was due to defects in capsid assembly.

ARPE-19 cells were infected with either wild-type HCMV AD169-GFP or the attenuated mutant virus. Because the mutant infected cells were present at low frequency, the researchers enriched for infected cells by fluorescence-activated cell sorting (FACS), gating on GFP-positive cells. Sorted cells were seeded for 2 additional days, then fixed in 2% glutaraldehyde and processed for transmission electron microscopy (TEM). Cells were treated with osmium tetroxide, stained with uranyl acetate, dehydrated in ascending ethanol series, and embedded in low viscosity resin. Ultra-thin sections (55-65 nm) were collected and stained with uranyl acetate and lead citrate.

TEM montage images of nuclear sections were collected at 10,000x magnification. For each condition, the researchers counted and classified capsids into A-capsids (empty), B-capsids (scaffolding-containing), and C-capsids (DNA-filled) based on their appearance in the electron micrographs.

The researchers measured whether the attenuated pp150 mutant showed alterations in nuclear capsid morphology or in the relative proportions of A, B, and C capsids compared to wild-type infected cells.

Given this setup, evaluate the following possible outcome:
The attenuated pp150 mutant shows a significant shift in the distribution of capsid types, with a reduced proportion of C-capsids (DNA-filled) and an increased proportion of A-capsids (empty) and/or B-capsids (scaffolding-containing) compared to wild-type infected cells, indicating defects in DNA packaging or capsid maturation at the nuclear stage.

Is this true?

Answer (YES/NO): NO